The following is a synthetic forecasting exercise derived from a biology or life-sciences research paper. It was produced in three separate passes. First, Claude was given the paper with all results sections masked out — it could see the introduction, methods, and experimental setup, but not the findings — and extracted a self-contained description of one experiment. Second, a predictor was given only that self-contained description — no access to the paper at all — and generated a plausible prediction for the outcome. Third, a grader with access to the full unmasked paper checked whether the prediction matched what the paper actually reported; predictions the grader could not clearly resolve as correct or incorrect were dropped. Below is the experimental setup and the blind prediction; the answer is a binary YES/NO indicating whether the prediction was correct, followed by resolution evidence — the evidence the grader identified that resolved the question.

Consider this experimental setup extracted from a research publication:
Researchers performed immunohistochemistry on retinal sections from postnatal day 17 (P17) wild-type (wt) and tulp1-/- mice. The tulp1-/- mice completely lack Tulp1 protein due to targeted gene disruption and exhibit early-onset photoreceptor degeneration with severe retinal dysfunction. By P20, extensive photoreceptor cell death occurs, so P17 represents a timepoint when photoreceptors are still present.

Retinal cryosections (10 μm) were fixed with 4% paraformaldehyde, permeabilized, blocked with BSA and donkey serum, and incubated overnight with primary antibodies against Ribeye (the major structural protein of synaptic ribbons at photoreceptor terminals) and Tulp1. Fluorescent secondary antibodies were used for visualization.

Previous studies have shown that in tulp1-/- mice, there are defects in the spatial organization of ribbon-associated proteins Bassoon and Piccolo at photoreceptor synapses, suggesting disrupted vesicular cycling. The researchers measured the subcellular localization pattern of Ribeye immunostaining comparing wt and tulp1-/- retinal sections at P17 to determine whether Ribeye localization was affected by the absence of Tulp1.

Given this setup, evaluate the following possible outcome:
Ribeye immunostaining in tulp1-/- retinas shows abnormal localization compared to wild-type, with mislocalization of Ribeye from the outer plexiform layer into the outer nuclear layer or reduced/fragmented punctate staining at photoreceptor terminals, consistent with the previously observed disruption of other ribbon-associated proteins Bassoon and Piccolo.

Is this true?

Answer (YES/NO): NO